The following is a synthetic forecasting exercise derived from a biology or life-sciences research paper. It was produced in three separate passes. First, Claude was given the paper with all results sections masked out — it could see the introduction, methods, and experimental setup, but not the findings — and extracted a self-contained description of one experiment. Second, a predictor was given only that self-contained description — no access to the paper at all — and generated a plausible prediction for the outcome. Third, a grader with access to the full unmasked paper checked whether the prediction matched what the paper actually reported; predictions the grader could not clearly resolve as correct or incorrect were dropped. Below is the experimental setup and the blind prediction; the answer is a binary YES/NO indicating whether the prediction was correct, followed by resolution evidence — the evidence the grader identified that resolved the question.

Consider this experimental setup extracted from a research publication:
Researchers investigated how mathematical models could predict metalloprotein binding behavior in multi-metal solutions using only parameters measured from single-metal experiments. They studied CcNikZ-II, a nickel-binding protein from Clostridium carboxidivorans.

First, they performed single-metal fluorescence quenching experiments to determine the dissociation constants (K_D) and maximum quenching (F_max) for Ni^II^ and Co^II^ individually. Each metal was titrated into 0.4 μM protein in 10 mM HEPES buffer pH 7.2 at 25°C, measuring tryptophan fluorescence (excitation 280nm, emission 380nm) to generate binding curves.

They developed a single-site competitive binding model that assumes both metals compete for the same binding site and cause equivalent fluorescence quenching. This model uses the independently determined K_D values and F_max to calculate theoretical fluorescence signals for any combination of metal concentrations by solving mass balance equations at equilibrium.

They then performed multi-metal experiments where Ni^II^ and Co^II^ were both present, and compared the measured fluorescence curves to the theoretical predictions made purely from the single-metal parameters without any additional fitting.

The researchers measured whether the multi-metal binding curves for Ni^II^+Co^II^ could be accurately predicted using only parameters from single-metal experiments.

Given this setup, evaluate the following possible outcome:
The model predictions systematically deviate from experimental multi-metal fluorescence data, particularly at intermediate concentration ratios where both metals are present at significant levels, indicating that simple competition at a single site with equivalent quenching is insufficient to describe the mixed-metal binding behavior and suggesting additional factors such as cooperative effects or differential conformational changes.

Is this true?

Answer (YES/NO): NO